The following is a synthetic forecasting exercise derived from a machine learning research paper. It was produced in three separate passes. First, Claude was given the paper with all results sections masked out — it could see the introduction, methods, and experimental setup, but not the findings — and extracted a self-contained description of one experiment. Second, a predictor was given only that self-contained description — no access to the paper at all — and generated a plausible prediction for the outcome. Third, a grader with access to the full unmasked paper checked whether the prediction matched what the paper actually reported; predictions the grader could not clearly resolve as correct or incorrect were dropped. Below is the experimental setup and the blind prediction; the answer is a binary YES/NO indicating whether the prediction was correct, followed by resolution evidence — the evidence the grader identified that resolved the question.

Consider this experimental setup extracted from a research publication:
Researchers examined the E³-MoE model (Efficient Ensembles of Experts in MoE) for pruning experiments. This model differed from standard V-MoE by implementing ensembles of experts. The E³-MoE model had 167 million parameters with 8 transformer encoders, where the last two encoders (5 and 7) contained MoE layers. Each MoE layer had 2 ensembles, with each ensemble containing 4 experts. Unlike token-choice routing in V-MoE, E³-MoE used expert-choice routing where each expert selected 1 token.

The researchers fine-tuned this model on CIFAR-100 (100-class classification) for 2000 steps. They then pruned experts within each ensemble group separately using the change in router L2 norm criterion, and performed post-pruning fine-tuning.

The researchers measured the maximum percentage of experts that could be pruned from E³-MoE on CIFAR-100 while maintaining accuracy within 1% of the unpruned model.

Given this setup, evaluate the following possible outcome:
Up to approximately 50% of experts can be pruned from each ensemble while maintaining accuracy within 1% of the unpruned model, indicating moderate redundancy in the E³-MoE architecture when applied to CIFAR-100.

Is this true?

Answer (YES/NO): NO